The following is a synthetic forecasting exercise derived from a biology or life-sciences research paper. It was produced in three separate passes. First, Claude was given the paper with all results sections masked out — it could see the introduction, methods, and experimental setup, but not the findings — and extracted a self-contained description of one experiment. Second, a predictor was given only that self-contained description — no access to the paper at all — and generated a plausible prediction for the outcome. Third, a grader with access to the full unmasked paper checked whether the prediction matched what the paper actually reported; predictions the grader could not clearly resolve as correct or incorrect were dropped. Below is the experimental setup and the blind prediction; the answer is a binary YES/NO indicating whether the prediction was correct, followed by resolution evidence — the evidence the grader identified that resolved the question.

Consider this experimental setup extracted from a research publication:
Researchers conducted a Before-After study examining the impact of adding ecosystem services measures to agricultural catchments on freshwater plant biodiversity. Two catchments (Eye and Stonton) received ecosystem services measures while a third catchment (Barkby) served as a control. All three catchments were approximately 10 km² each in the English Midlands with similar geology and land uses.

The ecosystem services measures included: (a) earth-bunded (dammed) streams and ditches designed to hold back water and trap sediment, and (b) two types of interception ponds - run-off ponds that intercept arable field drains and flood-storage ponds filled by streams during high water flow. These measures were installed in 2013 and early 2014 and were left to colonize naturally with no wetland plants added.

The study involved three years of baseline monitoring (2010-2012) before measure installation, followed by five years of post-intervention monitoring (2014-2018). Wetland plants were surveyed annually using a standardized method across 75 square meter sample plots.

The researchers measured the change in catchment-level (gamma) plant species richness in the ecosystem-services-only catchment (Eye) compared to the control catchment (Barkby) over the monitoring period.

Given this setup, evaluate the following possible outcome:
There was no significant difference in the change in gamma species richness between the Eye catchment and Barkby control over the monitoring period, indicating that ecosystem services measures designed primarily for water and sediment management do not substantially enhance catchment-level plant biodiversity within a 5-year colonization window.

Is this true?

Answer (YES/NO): NO